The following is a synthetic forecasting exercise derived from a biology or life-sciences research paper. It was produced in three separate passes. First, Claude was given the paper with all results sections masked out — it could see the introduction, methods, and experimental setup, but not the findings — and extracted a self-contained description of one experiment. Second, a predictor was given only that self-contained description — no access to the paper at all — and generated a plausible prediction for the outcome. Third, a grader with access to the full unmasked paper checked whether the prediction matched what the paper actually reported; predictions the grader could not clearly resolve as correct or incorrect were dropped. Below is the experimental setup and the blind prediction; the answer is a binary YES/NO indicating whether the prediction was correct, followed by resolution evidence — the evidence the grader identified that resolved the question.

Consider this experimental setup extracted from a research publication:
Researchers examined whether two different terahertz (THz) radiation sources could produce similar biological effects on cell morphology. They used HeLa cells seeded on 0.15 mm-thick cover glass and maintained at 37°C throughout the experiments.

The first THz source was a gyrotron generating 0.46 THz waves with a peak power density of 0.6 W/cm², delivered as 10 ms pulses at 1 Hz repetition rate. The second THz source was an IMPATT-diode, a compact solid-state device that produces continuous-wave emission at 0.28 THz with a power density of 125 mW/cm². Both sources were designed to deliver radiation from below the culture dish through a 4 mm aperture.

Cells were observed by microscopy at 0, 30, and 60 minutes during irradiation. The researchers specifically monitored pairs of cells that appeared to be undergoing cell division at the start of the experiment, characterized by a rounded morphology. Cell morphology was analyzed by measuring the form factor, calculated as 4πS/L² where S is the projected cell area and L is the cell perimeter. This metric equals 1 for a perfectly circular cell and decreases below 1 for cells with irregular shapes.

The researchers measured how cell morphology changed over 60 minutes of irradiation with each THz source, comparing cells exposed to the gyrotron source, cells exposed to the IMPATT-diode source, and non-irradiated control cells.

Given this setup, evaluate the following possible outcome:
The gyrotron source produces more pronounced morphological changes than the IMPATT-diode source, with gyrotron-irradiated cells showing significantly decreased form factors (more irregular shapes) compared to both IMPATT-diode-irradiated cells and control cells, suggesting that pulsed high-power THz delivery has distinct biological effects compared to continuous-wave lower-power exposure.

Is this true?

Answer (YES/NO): NO